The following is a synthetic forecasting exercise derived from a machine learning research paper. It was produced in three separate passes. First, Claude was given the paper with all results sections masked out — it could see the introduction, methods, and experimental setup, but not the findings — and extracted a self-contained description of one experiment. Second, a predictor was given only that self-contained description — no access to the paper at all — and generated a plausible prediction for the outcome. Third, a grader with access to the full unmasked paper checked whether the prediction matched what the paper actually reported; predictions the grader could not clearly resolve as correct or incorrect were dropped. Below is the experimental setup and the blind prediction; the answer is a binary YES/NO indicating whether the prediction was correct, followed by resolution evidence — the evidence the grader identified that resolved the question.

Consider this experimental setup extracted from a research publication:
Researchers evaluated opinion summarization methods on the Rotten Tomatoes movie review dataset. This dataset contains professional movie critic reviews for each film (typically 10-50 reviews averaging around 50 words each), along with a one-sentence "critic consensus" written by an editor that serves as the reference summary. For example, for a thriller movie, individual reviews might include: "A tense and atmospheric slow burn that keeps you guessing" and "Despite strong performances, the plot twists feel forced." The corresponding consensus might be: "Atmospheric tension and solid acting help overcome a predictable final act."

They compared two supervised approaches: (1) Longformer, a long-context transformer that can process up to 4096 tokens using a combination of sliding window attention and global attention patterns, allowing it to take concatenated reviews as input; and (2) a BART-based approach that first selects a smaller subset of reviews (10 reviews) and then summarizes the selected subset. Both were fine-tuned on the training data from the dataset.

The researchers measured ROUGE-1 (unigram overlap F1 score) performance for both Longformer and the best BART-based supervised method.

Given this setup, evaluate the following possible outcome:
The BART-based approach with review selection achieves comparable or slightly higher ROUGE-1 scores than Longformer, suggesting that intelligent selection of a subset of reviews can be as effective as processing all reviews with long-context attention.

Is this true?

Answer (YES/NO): YES